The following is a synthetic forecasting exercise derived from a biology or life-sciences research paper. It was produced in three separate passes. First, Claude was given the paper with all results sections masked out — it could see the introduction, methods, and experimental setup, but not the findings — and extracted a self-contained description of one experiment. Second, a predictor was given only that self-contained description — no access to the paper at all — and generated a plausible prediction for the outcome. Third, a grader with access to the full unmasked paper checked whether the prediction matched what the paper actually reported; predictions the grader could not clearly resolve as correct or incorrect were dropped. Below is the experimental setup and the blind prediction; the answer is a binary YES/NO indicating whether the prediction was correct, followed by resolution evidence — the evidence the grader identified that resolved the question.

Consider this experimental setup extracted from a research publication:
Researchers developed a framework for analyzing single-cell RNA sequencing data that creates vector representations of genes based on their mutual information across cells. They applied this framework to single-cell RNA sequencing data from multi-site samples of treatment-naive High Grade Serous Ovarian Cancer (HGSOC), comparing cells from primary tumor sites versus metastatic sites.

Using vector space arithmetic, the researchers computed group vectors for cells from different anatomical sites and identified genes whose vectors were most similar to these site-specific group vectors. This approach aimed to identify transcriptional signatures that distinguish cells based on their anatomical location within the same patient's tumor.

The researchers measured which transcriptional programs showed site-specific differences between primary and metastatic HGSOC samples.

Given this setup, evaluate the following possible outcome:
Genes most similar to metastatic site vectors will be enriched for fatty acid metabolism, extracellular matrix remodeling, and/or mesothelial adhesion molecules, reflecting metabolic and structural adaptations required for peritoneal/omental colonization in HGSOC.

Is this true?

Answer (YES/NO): NO